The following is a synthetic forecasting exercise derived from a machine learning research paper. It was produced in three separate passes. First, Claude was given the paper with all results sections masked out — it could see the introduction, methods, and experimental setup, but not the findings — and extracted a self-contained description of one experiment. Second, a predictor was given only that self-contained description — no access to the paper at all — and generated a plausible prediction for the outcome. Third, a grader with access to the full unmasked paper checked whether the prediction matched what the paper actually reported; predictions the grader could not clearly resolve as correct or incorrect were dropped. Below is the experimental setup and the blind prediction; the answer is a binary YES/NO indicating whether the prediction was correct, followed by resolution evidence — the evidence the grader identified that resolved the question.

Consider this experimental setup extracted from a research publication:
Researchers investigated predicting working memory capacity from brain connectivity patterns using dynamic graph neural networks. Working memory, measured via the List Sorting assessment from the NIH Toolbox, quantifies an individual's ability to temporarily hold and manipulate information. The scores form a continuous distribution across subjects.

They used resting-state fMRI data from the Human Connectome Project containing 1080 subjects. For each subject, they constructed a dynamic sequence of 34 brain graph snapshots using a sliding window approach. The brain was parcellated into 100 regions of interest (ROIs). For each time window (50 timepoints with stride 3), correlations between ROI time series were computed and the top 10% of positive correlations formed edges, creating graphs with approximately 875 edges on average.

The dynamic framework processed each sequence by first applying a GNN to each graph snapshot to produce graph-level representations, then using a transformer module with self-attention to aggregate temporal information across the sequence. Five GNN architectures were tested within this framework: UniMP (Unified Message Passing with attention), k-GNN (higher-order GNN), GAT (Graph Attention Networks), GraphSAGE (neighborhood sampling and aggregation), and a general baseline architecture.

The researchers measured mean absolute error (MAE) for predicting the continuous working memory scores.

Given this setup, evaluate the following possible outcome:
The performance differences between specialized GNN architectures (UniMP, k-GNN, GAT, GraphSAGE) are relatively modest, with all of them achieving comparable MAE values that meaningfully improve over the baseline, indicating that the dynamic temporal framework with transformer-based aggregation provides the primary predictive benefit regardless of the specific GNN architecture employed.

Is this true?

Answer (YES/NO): NO